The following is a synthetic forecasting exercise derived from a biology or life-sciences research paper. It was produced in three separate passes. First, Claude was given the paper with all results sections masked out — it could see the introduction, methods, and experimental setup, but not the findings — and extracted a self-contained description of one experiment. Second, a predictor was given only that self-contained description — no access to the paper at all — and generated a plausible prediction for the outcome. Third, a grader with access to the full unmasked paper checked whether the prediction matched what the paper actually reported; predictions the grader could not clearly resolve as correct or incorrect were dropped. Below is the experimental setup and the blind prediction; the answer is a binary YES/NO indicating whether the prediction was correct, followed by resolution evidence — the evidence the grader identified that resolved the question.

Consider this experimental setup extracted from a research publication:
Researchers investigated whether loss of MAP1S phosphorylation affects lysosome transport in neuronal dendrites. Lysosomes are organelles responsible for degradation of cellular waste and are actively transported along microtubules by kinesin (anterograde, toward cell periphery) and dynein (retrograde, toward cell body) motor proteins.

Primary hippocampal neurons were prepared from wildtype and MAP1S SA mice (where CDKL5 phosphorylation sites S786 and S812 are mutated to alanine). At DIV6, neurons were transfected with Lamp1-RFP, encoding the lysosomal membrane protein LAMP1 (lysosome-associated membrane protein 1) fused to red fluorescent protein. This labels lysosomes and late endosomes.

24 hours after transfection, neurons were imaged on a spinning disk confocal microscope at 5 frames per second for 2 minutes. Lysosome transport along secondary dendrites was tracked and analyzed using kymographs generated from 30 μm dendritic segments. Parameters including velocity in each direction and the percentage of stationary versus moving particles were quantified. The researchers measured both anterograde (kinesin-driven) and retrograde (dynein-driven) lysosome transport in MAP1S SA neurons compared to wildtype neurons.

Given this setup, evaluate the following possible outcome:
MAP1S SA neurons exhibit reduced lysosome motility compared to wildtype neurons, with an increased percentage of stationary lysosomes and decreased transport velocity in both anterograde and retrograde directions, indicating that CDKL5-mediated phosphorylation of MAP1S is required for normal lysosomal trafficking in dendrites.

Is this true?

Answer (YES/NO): NO